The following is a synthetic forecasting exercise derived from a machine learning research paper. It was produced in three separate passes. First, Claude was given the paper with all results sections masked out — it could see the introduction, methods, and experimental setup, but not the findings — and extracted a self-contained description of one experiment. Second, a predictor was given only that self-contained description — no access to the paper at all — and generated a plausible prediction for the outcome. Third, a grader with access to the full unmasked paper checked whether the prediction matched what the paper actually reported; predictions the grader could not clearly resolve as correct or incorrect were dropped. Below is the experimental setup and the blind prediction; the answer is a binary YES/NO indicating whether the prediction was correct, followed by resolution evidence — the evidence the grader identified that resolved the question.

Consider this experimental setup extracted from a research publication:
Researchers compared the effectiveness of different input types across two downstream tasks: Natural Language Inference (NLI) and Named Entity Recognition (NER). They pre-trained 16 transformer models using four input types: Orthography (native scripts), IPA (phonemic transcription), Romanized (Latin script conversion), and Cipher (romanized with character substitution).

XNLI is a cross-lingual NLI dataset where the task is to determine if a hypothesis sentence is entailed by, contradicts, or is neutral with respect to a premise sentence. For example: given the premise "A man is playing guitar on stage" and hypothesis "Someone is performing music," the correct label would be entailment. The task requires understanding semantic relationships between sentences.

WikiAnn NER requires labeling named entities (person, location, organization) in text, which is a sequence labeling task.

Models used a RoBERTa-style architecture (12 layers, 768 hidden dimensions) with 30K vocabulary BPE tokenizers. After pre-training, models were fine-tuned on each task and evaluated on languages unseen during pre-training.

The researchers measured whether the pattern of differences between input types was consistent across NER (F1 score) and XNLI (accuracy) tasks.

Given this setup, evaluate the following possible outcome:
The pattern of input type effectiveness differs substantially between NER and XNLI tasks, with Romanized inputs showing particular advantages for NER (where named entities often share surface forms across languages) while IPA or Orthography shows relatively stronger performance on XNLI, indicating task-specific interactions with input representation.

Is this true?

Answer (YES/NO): NO